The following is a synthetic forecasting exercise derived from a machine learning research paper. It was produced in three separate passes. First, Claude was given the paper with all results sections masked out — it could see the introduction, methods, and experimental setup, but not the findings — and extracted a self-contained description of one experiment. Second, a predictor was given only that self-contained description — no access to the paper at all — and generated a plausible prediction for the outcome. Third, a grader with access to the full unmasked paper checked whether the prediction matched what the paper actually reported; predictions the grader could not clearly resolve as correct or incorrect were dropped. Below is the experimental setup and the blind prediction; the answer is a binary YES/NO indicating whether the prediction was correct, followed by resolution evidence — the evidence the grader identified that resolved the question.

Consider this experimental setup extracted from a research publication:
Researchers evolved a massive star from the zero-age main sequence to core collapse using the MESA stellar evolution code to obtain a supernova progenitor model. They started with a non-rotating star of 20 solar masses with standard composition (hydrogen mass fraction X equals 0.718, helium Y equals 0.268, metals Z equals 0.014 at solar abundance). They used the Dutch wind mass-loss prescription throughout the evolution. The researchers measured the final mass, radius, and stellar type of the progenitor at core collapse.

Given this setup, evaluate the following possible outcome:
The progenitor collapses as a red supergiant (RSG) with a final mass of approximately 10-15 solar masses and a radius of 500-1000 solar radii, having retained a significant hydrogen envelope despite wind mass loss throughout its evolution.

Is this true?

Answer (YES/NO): NO